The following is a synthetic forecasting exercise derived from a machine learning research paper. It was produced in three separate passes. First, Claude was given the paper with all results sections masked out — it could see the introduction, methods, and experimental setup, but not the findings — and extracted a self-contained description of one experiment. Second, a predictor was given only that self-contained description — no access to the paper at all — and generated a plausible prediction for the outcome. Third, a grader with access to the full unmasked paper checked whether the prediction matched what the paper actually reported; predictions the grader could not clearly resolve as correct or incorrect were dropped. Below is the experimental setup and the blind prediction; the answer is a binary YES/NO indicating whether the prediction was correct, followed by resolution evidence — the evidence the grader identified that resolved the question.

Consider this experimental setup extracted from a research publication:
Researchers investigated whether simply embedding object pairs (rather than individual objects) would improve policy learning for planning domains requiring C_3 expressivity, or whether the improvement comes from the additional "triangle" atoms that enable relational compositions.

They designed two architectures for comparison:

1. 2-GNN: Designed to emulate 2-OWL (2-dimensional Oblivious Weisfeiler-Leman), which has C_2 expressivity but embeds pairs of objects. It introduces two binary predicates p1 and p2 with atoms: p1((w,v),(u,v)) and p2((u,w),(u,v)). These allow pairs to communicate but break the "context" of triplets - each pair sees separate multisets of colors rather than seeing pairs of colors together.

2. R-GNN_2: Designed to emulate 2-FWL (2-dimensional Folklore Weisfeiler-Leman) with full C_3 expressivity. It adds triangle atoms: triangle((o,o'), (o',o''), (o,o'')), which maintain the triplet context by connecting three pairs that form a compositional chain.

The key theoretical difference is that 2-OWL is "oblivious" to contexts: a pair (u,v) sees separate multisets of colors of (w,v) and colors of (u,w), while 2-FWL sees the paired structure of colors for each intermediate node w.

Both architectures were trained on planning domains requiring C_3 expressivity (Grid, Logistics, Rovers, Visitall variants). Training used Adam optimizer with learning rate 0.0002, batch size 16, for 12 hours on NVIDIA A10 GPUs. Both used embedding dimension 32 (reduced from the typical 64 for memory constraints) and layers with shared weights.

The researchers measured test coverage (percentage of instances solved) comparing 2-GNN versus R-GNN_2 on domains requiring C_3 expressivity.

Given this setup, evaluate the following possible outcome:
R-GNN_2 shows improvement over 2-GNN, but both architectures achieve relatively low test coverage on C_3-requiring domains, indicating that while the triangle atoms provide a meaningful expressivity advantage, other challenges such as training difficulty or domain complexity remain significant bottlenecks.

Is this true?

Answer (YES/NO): NO